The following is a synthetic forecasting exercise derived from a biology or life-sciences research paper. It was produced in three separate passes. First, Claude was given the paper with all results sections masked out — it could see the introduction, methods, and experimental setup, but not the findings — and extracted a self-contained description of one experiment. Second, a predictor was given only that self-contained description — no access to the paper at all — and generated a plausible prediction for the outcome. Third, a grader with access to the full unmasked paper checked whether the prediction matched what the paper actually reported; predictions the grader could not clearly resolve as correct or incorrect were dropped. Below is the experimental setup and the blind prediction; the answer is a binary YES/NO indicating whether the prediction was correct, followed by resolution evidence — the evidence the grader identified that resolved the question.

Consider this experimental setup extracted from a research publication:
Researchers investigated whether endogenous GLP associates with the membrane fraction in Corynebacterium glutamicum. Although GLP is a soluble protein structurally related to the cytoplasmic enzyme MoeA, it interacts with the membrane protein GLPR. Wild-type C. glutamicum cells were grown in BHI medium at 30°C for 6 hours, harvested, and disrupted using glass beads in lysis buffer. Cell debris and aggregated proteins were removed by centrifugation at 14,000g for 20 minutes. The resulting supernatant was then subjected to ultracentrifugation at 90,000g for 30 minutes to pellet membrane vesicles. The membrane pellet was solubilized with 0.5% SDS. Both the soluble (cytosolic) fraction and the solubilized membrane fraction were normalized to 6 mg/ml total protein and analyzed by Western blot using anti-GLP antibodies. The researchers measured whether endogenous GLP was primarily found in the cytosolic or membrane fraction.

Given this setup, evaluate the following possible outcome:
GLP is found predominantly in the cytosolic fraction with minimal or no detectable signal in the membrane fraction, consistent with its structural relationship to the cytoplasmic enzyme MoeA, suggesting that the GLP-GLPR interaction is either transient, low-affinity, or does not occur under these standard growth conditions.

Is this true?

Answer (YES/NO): NO